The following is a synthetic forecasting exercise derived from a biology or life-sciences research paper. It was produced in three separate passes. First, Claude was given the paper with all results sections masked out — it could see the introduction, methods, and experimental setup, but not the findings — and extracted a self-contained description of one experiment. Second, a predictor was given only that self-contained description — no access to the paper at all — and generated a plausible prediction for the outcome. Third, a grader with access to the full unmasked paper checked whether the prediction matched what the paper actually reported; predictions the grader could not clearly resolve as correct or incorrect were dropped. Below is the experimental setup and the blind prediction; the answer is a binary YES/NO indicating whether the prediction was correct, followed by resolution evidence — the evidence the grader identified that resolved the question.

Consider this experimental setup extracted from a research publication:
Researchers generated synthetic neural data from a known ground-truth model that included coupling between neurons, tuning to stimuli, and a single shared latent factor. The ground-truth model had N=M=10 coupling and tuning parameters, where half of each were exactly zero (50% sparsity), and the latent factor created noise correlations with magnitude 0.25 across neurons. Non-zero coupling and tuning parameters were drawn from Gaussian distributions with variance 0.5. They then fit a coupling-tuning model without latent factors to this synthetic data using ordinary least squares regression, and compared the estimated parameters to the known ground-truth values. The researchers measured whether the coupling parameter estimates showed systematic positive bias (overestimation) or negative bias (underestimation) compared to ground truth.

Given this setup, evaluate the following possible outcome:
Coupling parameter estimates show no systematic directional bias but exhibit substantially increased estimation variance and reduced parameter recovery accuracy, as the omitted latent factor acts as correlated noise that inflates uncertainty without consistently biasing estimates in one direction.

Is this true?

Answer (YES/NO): NO